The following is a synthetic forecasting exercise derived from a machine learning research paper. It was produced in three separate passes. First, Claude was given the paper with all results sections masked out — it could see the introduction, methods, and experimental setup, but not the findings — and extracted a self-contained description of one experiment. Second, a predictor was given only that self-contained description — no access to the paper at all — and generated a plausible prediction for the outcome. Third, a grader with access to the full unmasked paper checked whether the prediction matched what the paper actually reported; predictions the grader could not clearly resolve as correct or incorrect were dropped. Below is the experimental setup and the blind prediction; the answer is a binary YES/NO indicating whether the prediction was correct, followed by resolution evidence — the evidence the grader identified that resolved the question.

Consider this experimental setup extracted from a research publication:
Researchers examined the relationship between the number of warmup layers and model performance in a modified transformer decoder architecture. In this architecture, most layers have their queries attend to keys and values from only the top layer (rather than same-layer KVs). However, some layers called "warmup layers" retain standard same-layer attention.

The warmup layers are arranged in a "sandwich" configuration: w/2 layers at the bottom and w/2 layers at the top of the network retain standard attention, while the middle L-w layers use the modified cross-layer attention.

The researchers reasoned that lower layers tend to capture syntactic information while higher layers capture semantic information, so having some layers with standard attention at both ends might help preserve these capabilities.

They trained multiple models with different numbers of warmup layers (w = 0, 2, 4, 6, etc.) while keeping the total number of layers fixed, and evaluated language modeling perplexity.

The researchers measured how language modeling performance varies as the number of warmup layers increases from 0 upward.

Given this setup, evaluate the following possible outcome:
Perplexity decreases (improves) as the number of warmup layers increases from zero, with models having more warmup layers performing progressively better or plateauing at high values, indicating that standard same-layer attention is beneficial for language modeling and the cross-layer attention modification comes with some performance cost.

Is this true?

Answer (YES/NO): NO